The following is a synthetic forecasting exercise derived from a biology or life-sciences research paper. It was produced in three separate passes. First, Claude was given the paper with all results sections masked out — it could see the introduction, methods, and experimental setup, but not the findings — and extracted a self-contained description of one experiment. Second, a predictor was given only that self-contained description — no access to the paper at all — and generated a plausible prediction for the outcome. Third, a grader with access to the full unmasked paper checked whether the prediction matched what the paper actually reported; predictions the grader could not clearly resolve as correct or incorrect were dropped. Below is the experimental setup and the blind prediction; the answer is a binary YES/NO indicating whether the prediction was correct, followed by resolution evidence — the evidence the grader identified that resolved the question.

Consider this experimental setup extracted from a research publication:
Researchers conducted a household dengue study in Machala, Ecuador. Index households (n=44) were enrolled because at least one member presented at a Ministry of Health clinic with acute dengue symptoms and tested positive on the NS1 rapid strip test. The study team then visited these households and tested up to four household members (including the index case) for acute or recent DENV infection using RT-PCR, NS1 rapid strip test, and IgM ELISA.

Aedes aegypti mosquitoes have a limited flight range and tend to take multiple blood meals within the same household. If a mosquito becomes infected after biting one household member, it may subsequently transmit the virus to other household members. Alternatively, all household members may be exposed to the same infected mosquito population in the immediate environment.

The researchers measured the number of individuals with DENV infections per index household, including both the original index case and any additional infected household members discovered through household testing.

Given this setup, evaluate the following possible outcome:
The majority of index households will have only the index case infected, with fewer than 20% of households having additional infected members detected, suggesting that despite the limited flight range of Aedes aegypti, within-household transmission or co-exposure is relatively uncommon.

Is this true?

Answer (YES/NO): NO